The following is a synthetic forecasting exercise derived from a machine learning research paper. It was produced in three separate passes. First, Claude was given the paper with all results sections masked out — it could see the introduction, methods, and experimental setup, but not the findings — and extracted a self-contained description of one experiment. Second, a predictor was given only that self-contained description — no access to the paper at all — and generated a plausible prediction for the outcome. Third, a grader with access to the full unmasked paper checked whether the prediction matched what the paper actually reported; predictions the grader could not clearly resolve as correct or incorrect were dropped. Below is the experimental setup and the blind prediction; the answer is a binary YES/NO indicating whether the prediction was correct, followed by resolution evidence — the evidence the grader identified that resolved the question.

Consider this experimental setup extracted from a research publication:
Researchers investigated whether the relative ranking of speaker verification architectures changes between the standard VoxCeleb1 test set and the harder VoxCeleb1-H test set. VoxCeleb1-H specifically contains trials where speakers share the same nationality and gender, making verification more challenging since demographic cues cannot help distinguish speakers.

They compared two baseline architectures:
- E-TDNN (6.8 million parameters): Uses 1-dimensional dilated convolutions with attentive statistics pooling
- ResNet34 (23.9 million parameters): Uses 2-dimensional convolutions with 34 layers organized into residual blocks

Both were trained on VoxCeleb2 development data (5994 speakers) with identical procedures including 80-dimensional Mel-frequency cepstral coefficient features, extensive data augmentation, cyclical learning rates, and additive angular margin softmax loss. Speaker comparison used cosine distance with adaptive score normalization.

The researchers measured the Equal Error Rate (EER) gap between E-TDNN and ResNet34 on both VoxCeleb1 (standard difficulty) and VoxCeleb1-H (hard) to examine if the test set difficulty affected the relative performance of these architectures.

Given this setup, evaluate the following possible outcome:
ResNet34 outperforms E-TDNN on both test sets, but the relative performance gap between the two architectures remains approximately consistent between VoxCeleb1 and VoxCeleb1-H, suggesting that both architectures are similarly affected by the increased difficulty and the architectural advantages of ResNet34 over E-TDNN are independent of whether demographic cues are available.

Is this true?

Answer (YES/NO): NO